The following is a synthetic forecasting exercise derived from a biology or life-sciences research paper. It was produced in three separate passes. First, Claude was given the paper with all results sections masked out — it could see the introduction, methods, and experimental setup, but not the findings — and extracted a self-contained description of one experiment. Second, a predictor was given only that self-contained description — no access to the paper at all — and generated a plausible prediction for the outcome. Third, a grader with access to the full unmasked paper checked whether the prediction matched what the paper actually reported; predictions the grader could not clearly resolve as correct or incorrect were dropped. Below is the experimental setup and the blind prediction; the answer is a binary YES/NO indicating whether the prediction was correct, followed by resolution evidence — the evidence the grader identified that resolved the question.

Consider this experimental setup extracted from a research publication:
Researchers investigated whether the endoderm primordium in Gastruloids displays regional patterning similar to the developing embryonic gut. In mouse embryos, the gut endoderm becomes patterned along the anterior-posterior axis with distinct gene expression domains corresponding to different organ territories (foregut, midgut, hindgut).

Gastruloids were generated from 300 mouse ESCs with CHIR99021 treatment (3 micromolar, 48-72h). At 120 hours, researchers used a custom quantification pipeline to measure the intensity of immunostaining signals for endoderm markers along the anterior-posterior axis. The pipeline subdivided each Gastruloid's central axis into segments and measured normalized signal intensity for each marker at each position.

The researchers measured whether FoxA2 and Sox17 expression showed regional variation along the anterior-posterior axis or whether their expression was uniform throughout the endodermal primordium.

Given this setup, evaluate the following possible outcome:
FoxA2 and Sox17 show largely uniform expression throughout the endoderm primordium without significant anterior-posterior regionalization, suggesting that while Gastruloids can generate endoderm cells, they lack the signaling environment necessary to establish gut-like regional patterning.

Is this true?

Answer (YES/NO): NO